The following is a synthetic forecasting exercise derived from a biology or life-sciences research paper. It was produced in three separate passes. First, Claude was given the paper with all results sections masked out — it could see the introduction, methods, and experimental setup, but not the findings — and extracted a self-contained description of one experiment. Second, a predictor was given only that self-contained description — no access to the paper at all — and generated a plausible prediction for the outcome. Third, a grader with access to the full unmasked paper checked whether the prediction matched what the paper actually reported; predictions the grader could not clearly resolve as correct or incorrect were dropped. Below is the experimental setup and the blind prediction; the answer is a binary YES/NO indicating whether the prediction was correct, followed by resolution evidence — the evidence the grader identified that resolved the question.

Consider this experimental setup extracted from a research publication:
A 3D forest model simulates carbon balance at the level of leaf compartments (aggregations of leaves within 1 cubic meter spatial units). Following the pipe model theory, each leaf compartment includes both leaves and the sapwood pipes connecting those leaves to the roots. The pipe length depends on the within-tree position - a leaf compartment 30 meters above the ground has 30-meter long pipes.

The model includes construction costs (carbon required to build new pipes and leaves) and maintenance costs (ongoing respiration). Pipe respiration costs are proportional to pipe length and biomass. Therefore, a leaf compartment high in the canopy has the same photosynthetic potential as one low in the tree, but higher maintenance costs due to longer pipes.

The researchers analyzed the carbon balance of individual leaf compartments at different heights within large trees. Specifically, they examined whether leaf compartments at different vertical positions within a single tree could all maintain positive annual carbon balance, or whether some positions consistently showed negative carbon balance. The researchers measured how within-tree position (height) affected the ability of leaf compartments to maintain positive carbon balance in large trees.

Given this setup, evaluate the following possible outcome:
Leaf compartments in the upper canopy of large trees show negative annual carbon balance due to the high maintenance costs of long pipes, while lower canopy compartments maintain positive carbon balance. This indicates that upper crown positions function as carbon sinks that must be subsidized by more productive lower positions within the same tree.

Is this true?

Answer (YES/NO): NO